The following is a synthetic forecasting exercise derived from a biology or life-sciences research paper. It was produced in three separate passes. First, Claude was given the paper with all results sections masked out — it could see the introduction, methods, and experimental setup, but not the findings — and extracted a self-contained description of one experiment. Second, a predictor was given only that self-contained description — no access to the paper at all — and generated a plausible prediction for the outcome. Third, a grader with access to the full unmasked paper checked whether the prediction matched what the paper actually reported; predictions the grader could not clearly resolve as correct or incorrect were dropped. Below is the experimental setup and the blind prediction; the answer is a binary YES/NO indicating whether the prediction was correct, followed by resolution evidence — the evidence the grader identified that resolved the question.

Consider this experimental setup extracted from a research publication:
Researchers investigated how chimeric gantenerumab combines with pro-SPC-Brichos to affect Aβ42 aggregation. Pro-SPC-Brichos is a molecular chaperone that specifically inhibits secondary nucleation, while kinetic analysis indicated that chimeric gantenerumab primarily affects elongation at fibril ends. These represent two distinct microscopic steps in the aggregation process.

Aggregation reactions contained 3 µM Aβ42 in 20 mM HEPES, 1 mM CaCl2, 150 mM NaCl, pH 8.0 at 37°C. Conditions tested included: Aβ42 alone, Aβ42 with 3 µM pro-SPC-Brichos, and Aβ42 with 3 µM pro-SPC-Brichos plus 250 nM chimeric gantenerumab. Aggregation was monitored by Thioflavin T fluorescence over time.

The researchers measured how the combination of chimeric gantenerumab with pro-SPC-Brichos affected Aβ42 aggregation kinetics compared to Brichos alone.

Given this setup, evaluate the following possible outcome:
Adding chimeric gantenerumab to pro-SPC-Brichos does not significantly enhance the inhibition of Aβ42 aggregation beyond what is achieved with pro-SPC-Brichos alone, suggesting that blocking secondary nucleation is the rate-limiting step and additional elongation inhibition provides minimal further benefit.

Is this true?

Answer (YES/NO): NO